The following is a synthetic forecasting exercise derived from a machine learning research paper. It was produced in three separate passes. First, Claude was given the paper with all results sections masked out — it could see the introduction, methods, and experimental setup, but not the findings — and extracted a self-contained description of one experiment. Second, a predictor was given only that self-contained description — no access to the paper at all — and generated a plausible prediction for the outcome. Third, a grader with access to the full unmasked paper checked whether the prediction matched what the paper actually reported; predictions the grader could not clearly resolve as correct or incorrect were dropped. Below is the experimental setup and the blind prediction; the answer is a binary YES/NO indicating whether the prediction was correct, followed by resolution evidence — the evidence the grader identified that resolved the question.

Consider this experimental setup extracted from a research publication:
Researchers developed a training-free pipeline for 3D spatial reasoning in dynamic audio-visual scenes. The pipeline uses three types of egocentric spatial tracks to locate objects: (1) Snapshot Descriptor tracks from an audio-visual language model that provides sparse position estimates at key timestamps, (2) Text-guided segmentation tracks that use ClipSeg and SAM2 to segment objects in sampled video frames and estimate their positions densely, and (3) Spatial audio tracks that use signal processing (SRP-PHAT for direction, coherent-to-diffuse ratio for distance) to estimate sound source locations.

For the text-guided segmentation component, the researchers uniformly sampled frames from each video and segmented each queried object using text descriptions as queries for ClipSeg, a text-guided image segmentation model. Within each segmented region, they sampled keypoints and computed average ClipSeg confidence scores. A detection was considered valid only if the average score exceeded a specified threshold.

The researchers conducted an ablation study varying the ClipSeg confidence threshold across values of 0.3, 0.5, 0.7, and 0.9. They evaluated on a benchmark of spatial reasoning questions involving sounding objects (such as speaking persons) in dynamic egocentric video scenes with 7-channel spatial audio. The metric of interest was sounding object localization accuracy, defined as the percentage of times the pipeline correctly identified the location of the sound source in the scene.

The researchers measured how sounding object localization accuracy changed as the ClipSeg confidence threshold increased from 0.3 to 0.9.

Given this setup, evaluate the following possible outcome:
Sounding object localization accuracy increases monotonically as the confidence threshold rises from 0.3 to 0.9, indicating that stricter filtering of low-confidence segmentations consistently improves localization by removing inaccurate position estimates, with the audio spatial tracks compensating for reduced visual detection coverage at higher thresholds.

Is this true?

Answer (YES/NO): NO